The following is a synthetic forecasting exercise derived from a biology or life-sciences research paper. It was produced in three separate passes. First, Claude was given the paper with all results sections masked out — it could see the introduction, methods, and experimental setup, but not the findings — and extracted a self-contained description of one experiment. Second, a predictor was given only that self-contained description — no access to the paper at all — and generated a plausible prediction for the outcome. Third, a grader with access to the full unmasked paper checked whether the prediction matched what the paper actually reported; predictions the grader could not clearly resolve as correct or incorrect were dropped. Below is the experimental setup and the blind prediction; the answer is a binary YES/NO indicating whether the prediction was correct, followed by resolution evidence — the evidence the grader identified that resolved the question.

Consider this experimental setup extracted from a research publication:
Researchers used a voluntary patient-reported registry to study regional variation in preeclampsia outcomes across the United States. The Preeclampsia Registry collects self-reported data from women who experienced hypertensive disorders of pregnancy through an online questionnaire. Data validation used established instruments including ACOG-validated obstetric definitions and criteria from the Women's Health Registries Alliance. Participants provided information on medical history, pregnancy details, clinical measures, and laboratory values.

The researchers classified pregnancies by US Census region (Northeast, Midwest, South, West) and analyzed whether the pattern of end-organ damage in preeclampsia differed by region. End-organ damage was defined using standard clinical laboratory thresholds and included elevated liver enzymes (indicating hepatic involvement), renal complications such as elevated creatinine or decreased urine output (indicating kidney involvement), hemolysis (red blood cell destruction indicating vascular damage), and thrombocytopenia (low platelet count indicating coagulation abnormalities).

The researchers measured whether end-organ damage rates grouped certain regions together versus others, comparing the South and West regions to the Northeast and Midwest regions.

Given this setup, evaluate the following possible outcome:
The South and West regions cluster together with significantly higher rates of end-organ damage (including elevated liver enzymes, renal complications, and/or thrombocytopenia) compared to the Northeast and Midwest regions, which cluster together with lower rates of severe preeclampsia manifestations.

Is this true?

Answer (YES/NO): YES